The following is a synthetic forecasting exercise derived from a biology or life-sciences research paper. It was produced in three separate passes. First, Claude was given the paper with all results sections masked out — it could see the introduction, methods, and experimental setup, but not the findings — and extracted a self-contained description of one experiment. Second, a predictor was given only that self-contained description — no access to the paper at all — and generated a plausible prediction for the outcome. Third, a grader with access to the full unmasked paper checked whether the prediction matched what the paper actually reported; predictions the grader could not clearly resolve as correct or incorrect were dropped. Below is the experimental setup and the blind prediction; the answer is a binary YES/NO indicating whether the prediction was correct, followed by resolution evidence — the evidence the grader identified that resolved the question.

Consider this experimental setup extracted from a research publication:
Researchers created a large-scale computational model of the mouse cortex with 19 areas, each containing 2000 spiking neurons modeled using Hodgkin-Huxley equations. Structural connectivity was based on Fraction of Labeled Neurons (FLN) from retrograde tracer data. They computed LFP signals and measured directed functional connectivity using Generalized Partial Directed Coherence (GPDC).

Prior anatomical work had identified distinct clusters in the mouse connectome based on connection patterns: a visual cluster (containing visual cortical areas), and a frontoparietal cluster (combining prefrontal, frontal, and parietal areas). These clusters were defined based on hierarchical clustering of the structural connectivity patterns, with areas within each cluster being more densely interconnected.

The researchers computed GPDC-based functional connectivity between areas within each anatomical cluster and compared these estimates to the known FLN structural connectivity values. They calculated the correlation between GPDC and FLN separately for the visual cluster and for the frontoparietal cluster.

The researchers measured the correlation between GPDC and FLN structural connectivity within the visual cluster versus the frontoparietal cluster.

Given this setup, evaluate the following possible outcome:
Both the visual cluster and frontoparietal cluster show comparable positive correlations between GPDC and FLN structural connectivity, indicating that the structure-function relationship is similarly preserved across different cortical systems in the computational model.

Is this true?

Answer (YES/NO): NO